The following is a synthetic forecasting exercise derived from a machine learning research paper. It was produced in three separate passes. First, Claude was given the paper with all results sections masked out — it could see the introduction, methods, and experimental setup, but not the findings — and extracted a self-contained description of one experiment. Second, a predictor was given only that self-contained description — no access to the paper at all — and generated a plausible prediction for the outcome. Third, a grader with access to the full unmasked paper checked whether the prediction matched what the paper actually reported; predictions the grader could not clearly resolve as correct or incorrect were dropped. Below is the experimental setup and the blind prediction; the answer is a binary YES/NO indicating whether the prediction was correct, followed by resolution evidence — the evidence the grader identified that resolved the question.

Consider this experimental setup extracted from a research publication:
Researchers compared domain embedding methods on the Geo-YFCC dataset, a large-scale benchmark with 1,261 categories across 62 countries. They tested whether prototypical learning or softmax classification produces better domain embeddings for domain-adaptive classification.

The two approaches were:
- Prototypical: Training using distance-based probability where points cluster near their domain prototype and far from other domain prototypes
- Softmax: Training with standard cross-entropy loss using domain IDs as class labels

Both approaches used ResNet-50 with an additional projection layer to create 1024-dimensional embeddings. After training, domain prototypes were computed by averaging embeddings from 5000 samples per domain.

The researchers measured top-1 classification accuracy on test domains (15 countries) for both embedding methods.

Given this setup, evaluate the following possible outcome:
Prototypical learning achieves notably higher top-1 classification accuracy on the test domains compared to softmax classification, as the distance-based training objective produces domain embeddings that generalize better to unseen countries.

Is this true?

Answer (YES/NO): NO